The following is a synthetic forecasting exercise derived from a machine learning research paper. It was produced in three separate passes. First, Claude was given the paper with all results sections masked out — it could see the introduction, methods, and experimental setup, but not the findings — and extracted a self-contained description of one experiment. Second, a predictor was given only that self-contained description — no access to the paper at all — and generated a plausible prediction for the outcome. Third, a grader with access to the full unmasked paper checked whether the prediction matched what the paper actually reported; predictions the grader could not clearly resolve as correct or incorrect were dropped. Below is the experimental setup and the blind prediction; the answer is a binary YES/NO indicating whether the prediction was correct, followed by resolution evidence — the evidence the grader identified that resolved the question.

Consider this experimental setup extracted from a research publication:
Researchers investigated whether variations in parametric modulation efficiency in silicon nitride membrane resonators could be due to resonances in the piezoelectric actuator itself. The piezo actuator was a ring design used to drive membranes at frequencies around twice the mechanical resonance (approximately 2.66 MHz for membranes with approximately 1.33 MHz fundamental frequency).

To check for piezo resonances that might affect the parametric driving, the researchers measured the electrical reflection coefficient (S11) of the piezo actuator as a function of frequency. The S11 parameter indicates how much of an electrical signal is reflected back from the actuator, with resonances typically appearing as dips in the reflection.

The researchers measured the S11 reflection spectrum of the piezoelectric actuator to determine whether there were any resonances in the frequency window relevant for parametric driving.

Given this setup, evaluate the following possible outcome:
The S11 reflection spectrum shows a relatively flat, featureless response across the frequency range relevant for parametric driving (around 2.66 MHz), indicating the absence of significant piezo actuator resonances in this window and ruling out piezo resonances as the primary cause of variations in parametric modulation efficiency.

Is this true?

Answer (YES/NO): YES